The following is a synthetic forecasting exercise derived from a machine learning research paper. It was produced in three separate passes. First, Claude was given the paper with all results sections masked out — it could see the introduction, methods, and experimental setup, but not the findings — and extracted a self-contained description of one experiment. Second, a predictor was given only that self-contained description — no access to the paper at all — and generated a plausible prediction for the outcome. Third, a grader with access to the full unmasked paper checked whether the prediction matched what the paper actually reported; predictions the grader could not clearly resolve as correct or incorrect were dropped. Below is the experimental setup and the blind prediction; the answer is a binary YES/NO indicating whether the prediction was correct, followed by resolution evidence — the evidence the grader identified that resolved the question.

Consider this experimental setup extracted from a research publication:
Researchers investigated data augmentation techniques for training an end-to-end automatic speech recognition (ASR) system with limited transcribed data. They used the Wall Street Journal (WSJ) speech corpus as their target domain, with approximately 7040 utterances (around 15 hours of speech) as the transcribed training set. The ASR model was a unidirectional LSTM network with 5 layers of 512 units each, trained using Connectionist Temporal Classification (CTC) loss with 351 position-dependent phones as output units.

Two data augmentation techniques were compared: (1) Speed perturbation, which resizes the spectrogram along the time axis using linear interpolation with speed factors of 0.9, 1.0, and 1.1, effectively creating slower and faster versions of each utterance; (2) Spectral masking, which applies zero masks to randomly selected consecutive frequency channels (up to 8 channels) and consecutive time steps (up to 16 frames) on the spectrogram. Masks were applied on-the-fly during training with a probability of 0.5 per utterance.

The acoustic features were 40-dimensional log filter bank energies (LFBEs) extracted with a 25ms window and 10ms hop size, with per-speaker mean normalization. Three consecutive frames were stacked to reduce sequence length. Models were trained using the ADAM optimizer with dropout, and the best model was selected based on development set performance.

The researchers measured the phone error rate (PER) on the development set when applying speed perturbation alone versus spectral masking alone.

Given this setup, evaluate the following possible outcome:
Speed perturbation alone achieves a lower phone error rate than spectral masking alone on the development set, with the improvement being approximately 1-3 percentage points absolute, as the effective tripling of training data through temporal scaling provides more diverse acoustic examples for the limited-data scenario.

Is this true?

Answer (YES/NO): YES